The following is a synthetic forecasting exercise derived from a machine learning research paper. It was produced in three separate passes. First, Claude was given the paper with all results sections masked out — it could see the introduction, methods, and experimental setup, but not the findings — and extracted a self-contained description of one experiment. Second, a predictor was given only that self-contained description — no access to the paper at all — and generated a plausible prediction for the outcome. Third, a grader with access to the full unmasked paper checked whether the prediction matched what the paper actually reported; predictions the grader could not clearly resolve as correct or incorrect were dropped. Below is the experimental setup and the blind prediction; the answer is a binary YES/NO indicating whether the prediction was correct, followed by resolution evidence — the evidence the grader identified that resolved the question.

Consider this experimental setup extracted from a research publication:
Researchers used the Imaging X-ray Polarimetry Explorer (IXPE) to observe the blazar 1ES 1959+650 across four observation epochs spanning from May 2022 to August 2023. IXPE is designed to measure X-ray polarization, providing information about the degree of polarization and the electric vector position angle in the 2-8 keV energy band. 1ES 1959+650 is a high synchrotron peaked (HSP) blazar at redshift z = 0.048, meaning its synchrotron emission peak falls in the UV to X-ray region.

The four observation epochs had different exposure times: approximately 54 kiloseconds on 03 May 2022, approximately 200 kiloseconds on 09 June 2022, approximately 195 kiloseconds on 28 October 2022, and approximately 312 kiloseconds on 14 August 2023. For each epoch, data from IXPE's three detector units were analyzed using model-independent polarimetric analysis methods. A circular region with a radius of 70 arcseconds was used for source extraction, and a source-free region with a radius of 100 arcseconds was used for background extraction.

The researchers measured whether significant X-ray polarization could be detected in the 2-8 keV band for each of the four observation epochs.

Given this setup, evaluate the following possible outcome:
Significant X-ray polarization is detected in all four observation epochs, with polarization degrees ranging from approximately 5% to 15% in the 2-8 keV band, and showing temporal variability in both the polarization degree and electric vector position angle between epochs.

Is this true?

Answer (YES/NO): NO